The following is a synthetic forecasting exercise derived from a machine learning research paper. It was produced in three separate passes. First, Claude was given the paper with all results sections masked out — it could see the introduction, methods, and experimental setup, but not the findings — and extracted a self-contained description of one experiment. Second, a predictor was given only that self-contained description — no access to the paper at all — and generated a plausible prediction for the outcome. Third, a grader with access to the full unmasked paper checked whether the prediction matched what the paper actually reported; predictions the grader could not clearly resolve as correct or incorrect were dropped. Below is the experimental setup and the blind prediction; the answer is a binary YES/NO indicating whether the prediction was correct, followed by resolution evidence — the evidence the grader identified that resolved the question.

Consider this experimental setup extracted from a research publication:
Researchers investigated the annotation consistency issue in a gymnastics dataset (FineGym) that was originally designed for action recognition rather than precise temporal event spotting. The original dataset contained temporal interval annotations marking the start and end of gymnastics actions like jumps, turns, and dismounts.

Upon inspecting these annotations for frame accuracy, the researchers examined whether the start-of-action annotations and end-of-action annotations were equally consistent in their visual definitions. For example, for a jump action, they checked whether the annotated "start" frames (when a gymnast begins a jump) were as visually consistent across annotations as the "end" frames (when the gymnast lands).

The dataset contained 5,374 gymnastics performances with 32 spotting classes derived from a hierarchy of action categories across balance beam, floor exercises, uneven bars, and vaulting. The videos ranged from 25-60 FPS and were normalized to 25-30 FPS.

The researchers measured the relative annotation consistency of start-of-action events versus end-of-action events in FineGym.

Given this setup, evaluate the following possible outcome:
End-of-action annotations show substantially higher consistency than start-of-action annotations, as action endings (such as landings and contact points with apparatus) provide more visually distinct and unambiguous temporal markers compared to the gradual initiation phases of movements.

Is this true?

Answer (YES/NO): NO